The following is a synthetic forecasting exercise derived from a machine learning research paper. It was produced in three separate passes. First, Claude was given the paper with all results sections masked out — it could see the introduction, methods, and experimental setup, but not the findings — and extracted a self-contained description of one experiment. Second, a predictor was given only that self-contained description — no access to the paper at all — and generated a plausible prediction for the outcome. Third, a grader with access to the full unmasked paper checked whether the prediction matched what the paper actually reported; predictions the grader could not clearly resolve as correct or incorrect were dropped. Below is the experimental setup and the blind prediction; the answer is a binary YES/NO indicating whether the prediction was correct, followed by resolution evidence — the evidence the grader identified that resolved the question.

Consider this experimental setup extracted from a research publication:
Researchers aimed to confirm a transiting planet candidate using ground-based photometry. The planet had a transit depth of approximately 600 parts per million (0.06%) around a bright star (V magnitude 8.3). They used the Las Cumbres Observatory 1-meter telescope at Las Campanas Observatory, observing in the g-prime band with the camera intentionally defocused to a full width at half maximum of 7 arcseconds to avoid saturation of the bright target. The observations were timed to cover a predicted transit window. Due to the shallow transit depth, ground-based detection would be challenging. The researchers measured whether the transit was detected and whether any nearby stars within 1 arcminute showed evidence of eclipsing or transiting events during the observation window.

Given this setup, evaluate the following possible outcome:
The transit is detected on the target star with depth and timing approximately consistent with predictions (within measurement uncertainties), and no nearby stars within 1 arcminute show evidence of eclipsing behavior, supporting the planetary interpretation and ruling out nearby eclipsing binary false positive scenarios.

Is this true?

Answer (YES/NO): NO